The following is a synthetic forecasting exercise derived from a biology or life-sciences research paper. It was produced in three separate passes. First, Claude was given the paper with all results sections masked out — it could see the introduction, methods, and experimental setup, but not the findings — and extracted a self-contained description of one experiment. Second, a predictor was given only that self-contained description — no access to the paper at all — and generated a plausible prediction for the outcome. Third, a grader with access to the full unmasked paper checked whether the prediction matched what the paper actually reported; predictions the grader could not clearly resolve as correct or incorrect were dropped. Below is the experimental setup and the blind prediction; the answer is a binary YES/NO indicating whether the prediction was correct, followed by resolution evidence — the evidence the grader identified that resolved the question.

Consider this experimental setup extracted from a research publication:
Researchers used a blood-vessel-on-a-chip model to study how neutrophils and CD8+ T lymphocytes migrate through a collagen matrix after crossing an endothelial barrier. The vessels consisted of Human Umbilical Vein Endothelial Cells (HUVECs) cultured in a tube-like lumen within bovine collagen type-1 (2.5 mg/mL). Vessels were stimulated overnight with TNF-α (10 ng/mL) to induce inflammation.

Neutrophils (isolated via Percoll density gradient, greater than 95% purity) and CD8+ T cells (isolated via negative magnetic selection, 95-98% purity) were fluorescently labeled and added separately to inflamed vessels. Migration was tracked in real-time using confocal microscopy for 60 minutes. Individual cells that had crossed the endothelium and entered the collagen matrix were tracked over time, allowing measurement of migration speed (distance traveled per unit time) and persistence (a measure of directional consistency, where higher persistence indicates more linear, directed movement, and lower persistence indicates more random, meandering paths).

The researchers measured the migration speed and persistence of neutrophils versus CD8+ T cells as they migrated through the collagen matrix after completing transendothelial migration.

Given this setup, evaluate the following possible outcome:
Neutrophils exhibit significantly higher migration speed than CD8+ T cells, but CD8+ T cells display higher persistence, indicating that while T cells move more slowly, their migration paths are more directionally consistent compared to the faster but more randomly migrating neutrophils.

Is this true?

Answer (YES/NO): YES